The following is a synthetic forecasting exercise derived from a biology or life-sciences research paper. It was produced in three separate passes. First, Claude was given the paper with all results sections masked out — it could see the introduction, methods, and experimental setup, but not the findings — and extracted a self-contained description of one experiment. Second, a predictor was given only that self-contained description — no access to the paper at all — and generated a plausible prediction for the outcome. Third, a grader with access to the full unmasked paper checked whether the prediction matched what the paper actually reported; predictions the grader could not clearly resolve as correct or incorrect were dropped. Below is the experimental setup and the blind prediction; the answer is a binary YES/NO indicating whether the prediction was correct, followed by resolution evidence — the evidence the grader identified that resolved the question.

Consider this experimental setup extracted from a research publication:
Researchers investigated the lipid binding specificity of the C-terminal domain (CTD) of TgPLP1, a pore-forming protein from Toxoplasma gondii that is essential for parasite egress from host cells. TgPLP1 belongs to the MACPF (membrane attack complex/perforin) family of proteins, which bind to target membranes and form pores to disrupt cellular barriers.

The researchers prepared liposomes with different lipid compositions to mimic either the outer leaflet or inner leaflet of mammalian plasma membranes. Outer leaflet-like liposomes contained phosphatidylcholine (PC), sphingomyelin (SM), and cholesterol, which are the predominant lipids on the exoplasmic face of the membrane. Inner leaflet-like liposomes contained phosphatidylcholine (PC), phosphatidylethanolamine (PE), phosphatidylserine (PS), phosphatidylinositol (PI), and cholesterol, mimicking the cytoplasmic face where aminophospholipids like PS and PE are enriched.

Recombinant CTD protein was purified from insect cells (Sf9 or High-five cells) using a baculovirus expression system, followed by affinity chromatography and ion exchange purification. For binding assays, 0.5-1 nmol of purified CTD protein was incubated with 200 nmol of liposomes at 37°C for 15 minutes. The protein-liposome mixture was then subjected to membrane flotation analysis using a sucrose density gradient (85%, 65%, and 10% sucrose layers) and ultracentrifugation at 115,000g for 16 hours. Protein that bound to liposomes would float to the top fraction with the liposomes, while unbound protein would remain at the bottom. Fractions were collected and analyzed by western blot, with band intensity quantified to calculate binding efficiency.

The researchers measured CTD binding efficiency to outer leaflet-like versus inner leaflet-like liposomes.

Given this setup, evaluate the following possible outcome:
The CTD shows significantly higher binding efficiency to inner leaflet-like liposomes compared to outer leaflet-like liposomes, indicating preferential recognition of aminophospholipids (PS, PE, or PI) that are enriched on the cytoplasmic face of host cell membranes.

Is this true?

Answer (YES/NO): NO